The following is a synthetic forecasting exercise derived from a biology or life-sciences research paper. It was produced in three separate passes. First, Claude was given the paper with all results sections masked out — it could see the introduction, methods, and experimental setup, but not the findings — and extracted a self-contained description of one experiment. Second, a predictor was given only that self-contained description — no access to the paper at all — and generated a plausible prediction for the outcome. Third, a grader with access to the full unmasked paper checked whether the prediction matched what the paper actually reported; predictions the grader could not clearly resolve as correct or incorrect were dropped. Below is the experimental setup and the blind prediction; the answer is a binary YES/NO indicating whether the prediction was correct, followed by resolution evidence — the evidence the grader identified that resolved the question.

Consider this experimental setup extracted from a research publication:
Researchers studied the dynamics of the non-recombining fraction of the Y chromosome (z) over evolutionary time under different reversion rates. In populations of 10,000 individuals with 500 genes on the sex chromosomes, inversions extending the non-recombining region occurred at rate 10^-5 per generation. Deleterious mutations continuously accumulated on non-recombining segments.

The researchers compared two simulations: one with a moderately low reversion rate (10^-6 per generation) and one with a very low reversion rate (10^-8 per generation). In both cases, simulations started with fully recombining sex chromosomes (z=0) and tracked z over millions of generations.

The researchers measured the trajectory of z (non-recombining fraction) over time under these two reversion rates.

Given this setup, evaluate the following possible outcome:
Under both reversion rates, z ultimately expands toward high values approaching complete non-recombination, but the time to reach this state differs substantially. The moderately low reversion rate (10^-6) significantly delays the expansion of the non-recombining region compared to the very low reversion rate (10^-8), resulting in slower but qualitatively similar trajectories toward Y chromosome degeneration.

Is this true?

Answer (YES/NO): NO